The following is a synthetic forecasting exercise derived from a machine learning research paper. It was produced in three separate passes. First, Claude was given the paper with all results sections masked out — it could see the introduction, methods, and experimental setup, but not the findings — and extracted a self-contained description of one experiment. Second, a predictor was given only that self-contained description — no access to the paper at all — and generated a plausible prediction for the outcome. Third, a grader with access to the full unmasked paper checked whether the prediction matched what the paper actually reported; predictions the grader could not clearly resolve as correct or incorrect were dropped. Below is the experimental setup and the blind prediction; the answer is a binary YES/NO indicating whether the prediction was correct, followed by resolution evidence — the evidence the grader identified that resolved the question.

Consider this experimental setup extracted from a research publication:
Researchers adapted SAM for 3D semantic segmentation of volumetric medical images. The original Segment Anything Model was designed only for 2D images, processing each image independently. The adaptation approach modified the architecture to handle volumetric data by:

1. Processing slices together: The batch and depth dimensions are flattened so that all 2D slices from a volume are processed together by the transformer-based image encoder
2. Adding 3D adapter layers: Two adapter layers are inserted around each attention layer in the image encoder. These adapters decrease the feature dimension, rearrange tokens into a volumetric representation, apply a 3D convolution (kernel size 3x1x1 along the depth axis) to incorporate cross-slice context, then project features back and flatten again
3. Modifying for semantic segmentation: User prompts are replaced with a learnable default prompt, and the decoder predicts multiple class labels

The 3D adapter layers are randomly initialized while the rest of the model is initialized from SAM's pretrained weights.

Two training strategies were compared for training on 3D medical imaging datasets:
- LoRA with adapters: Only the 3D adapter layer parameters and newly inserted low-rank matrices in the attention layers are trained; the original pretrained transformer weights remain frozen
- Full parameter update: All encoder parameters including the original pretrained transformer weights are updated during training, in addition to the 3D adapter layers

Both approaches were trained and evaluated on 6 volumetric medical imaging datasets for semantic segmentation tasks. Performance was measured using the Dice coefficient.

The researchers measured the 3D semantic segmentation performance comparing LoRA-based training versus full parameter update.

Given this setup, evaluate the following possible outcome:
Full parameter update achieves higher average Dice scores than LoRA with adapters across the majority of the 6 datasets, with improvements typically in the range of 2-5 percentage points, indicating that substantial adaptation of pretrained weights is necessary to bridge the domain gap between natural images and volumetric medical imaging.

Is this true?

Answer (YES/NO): NO